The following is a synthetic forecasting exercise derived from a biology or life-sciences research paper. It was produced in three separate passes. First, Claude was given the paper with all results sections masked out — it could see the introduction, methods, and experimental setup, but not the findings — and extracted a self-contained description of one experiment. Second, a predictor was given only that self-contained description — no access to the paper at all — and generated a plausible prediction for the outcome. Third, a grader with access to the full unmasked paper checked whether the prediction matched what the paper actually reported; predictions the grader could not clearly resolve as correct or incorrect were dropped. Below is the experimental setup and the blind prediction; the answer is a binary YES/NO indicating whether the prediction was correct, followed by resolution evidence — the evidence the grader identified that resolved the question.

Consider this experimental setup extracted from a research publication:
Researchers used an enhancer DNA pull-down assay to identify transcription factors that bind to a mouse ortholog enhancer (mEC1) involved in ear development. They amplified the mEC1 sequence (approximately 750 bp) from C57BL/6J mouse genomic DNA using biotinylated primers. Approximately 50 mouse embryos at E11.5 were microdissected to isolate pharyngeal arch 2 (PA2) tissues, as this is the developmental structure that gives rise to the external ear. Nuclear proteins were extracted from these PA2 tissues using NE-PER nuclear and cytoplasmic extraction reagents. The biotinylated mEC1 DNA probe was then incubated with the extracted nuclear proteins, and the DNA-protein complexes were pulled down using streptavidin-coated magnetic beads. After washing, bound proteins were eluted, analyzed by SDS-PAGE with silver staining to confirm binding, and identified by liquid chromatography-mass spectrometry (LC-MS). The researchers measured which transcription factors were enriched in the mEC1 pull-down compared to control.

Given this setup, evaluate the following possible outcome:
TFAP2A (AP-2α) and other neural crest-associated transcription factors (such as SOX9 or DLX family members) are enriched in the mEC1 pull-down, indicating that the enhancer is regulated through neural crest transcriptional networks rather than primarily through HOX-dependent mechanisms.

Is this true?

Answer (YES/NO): NO